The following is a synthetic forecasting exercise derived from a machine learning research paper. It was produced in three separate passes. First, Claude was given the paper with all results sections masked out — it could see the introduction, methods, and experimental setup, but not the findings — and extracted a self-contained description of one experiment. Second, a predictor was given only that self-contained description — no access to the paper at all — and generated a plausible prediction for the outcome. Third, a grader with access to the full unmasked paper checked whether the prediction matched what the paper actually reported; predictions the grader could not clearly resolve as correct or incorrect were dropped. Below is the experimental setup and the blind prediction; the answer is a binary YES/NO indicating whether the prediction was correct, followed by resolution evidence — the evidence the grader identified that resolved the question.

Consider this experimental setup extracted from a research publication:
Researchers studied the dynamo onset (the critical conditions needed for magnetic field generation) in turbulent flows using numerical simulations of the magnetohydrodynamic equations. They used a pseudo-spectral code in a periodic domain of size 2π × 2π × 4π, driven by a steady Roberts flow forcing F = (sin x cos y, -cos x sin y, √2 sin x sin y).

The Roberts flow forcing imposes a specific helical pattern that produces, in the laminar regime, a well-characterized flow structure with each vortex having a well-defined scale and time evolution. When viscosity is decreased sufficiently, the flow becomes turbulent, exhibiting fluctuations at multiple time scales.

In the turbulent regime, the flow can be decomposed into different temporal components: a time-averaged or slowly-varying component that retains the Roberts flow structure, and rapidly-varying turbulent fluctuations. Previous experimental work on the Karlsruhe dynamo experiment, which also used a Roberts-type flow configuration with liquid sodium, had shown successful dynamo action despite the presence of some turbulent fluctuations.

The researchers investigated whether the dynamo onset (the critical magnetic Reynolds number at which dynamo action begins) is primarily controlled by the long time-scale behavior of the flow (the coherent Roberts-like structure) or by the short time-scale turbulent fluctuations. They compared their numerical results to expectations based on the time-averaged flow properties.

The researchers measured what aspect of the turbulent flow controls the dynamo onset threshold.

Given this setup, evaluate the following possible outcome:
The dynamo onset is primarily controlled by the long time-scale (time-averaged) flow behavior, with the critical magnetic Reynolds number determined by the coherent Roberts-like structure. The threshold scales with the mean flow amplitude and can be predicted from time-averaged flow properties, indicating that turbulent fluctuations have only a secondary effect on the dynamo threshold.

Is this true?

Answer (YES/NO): YES